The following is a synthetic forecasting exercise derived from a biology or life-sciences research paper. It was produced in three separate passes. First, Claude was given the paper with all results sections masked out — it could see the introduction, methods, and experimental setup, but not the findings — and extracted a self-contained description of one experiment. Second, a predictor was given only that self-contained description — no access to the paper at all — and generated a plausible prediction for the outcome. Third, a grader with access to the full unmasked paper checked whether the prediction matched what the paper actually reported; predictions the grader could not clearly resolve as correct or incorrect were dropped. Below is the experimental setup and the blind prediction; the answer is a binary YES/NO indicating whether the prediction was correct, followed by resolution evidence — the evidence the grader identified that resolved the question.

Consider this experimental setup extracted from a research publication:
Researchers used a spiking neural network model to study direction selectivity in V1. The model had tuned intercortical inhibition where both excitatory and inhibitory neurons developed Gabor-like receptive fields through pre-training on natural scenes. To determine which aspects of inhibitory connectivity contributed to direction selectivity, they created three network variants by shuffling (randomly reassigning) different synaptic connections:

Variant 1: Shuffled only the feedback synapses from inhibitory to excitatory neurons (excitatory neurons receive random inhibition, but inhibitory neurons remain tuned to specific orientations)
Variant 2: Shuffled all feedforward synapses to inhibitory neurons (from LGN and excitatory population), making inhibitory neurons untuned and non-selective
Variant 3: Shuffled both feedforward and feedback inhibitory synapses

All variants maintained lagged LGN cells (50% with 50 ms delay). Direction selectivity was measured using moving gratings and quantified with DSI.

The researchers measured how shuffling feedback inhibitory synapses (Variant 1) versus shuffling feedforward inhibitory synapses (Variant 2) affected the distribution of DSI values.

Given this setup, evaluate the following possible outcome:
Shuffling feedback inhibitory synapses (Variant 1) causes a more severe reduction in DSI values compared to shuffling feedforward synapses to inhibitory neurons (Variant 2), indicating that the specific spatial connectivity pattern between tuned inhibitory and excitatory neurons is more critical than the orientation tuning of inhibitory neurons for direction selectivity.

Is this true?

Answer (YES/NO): NO